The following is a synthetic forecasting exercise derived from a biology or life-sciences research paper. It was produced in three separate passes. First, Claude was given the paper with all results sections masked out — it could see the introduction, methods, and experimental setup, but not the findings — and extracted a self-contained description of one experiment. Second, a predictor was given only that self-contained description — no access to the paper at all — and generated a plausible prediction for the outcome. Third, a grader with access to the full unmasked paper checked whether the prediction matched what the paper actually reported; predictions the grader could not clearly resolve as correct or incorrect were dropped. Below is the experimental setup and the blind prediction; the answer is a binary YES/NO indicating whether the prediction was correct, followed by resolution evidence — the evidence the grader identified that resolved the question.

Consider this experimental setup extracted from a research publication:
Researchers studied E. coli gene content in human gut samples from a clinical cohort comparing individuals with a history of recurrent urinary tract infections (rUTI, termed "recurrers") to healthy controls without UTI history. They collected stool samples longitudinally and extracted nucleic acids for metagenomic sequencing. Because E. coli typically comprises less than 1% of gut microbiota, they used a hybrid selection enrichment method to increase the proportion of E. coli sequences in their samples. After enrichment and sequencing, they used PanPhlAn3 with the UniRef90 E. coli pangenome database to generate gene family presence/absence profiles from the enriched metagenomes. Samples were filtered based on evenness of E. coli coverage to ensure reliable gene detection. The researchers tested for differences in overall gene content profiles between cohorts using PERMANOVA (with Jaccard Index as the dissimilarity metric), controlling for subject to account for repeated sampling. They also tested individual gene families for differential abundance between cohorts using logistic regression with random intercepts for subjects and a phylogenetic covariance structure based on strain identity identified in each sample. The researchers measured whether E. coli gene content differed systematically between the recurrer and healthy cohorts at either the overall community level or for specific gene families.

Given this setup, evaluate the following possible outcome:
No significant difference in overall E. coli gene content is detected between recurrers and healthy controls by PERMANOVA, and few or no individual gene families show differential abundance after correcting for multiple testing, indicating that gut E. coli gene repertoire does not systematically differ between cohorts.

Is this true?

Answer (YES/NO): YES